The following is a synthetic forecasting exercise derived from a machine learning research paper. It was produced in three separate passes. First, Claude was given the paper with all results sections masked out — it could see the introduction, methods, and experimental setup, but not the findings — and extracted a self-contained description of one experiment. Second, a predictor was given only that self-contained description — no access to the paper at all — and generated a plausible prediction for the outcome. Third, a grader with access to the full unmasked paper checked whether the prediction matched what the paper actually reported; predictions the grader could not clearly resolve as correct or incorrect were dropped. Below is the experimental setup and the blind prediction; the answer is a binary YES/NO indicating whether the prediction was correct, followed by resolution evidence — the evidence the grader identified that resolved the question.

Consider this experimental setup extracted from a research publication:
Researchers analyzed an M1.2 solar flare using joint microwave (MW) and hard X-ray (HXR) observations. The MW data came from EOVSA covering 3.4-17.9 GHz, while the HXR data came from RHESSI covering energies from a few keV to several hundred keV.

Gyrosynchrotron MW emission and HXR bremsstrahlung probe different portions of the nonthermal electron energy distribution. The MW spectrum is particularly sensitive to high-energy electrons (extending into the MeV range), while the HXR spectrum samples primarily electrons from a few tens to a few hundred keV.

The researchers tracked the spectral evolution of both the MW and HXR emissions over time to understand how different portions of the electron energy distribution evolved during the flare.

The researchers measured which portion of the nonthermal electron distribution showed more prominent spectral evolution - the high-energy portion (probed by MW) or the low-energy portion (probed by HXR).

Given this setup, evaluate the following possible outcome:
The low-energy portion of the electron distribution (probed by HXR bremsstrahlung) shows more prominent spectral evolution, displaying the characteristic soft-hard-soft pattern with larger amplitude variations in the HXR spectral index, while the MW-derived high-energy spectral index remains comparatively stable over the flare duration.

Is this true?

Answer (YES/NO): NO